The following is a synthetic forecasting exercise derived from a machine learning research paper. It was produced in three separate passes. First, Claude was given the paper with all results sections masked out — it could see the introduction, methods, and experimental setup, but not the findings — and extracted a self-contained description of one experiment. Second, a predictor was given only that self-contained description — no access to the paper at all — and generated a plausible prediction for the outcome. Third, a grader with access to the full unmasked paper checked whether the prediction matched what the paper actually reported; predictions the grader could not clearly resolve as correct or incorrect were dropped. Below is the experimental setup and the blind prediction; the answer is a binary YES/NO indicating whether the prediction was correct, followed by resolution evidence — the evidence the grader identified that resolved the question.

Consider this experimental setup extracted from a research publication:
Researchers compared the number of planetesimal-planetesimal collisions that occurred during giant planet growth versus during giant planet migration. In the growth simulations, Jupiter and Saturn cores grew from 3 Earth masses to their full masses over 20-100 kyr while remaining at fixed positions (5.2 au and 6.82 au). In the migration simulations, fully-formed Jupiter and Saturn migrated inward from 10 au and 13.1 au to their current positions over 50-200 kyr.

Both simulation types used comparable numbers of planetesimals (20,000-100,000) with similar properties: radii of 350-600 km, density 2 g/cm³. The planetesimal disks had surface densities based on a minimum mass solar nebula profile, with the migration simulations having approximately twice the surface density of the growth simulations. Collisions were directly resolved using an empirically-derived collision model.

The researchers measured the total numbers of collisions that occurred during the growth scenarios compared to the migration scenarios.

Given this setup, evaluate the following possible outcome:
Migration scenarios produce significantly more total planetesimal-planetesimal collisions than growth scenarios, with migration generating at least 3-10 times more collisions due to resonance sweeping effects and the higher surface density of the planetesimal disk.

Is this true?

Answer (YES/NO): NO